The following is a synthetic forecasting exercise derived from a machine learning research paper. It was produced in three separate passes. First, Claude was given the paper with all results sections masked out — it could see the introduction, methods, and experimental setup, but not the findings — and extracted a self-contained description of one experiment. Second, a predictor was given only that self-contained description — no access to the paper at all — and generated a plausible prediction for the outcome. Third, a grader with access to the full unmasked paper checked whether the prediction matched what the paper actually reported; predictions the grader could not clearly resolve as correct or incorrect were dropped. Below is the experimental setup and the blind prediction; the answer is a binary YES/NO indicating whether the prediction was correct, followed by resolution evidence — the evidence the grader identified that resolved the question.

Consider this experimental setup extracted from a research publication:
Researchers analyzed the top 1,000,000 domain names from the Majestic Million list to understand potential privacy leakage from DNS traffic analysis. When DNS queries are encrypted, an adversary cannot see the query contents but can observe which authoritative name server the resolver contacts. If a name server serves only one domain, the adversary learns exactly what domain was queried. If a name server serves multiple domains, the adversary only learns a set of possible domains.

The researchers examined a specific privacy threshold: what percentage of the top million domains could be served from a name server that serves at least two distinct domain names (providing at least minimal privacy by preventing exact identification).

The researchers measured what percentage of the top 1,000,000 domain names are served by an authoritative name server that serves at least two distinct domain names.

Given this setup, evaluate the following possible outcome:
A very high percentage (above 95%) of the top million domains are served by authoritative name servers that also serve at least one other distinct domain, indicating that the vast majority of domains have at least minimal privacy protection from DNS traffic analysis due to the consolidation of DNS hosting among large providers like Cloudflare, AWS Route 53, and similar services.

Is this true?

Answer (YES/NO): NO